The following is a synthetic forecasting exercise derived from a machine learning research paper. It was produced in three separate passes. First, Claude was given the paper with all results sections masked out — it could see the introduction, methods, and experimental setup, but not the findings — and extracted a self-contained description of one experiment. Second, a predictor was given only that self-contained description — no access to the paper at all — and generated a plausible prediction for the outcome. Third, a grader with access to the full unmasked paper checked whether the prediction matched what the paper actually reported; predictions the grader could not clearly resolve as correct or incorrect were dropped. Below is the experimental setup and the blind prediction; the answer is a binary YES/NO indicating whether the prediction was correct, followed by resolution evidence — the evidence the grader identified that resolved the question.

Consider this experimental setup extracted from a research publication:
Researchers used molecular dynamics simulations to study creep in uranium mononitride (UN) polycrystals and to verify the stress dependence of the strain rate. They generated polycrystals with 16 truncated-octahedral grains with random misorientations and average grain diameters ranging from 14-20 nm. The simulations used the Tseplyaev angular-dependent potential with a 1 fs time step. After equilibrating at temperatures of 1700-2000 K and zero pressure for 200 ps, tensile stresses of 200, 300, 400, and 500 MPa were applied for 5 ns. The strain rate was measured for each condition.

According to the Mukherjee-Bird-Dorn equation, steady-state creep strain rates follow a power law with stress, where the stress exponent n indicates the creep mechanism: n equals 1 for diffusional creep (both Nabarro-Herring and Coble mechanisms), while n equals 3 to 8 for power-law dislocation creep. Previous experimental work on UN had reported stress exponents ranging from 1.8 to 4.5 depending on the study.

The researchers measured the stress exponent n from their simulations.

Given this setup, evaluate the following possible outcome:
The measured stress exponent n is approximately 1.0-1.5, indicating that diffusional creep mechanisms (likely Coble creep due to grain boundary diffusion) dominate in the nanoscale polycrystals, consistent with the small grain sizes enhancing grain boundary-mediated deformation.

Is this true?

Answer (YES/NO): YES